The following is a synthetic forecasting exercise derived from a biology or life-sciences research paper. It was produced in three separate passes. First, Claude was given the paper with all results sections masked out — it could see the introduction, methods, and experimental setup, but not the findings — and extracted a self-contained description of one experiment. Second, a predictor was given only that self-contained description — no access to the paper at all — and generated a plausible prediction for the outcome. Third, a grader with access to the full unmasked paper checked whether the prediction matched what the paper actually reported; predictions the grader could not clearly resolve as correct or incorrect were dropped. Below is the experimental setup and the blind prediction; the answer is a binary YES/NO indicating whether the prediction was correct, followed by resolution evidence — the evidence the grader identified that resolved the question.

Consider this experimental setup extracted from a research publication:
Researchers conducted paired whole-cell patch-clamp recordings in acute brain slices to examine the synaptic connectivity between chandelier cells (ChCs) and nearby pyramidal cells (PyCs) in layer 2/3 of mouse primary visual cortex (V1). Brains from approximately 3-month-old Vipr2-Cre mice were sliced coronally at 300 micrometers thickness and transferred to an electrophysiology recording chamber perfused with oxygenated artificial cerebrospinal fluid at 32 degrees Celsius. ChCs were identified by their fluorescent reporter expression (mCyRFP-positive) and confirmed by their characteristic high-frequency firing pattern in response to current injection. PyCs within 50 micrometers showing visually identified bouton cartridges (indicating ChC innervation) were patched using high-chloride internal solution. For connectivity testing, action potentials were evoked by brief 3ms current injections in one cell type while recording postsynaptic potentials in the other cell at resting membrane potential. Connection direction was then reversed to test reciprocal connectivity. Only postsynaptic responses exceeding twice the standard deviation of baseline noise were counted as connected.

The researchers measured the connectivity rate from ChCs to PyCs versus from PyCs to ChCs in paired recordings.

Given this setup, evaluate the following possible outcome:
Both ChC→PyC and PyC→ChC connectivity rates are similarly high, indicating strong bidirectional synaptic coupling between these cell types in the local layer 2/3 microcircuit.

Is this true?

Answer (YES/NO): NO